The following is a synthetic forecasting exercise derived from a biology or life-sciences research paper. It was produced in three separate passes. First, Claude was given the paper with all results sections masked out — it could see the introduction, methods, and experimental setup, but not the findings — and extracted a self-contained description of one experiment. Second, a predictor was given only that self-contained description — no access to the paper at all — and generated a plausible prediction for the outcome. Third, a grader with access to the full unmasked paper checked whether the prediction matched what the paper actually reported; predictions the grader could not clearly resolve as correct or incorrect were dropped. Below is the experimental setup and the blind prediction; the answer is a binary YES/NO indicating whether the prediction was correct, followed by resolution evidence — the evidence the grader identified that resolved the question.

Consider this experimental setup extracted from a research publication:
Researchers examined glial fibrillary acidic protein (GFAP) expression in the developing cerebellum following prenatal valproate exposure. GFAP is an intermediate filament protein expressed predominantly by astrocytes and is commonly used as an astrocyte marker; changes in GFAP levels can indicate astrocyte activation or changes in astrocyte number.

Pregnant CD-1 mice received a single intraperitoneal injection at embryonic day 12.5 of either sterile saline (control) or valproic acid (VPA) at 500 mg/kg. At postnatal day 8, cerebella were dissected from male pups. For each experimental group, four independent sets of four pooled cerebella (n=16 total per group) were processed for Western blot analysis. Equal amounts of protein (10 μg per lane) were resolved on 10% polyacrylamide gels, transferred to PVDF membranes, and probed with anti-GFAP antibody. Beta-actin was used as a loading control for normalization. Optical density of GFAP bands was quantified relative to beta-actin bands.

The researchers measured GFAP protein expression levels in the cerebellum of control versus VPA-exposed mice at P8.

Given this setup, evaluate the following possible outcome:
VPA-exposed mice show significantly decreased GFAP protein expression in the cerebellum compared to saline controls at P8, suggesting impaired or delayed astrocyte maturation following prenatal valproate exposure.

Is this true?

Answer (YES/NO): NO